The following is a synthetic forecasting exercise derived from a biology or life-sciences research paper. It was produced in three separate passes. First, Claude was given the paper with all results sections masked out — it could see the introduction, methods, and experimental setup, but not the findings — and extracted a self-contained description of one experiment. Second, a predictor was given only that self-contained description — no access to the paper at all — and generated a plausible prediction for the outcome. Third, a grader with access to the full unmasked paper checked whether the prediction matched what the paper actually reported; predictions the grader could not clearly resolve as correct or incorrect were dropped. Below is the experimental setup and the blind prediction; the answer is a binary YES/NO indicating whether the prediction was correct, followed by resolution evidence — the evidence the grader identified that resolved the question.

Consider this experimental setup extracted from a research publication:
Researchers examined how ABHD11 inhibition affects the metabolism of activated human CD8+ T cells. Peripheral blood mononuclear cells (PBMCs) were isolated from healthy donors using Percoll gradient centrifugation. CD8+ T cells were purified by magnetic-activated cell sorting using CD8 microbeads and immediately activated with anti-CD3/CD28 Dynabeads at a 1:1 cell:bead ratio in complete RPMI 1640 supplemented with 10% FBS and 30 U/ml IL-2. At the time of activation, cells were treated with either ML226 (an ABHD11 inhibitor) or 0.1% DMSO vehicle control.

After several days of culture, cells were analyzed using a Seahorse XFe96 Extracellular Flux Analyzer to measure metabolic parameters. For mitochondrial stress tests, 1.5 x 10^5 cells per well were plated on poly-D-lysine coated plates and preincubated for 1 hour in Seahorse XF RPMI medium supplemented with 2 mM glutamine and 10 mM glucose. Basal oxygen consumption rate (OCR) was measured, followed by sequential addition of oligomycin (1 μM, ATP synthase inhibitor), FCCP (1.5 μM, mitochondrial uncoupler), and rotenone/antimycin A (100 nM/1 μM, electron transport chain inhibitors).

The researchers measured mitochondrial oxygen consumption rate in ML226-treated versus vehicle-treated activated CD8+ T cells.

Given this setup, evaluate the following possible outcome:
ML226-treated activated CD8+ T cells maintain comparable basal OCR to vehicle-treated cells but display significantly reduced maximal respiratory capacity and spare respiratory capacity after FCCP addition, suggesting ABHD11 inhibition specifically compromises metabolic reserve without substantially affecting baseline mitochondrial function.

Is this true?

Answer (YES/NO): NO